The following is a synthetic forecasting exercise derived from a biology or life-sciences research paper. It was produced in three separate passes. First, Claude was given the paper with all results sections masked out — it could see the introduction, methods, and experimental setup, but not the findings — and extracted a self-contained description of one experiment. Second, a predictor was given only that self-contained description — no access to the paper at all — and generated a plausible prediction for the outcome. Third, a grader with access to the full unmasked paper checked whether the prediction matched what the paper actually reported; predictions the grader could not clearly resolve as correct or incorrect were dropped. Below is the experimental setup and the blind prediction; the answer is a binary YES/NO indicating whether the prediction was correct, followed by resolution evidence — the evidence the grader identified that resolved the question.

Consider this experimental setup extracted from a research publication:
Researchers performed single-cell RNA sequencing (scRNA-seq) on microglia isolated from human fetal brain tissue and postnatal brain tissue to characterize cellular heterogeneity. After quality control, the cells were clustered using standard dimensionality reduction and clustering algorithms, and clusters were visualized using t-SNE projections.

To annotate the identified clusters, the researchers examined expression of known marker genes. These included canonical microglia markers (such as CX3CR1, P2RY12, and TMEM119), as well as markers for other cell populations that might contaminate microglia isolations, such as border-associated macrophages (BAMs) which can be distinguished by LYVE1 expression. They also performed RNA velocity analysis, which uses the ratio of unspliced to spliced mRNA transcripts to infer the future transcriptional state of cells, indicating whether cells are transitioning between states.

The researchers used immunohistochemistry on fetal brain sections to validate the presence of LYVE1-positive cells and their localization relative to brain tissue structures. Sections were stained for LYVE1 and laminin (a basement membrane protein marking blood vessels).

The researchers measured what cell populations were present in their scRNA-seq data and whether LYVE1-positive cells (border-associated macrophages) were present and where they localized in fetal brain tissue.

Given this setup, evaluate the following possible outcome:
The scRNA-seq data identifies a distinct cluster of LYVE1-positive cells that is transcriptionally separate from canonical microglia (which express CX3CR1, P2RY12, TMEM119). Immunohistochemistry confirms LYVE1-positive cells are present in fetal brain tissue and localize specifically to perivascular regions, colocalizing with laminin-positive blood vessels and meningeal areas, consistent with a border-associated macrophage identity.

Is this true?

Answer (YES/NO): YES